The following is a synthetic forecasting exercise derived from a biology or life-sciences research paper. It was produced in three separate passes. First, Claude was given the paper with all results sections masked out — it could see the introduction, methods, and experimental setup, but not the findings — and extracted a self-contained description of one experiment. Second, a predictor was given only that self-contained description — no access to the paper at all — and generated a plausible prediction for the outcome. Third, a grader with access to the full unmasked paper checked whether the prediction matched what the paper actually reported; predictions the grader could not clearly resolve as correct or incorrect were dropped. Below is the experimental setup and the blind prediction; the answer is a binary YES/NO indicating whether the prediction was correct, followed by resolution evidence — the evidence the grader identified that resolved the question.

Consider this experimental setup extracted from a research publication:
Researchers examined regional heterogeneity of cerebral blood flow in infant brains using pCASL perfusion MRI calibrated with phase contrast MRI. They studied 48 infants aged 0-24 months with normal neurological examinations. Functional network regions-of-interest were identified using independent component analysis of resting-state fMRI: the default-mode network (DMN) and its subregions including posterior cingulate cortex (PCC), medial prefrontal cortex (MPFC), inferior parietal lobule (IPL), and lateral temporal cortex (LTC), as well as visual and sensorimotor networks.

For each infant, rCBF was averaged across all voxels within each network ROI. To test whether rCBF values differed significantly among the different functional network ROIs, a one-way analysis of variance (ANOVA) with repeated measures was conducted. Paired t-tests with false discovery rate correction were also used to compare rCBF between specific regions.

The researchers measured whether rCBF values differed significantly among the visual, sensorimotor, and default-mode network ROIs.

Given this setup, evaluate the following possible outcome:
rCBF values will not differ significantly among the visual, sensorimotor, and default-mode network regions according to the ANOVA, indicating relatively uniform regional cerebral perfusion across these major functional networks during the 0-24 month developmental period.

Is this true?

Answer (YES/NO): NO